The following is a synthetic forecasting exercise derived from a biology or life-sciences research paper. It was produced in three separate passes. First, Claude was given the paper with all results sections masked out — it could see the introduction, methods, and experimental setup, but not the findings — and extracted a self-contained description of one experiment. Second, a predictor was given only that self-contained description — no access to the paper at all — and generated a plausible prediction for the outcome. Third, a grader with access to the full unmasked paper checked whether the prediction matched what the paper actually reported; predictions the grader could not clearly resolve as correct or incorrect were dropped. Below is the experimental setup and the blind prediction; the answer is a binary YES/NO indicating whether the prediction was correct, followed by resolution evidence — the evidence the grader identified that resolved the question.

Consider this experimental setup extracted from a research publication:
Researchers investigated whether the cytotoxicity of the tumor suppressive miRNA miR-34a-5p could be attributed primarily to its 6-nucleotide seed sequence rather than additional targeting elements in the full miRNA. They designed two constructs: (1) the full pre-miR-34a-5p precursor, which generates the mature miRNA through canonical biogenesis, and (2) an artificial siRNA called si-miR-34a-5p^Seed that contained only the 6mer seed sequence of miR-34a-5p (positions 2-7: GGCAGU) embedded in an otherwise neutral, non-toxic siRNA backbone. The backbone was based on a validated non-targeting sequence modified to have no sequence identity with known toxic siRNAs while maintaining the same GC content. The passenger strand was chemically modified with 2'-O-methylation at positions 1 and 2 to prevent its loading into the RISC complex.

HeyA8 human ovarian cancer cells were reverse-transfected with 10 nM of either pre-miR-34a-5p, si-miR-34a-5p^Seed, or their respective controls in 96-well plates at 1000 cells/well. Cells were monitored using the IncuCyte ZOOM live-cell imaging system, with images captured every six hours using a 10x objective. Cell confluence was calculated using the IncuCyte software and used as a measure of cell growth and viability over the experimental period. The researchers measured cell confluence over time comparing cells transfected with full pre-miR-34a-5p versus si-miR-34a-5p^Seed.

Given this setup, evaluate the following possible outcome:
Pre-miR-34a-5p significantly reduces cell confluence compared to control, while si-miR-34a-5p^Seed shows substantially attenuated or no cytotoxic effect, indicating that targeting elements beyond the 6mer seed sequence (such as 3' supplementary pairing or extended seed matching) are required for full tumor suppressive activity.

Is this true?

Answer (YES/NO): NO